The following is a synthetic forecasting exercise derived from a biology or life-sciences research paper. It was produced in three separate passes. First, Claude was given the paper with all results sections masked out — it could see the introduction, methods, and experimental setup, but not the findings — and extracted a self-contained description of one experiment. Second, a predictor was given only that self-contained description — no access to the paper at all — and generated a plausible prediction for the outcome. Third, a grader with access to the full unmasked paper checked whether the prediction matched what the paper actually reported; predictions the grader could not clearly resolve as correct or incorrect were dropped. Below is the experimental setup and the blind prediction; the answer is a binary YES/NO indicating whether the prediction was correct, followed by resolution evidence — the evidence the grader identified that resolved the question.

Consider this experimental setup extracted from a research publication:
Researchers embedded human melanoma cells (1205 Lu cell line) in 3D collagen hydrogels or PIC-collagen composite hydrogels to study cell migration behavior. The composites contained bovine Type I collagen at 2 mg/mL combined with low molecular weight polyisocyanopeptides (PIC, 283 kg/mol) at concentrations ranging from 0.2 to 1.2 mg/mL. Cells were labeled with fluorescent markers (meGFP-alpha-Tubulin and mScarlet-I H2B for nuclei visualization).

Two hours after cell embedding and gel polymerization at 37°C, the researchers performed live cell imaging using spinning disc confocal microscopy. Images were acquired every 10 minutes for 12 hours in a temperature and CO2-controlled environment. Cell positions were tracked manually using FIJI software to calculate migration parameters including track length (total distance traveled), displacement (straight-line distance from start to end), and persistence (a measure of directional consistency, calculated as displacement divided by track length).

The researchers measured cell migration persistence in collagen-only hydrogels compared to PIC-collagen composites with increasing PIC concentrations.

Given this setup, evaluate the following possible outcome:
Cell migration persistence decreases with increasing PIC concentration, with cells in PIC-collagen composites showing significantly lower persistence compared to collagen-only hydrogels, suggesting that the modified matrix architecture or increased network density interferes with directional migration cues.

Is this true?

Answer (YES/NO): NO